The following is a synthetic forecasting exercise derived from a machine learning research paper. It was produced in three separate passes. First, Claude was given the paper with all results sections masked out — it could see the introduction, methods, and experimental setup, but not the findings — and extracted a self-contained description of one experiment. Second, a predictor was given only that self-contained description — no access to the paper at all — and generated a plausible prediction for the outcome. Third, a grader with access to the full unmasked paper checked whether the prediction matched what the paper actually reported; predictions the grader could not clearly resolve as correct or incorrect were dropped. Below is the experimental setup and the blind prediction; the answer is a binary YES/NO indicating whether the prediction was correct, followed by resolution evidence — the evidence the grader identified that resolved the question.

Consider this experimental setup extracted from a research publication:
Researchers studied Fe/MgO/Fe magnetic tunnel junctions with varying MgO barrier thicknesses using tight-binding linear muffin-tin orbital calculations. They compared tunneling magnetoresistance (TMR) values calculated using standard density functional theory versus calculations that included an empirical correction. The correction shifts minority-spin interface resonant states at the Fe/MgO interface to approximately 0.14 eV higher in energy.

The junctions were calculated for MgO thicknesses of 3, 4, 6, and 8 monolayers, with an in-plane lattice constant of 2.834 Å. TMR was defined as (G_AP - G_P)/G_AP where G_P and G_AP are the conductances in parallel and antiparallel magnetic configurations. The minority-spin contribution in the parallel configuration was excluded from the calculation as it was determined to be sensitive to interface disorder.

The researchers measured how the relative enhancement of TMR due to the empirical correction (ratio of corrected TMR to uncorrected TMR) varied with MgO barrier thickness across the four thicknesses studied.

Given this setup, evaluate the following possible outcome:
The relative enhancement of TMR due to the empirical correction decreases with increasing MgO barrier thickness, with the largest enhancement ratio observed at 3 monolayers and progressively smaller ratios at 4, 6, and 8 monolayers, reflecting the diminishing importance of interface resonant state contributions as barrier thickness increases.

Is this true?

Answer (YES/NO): YES